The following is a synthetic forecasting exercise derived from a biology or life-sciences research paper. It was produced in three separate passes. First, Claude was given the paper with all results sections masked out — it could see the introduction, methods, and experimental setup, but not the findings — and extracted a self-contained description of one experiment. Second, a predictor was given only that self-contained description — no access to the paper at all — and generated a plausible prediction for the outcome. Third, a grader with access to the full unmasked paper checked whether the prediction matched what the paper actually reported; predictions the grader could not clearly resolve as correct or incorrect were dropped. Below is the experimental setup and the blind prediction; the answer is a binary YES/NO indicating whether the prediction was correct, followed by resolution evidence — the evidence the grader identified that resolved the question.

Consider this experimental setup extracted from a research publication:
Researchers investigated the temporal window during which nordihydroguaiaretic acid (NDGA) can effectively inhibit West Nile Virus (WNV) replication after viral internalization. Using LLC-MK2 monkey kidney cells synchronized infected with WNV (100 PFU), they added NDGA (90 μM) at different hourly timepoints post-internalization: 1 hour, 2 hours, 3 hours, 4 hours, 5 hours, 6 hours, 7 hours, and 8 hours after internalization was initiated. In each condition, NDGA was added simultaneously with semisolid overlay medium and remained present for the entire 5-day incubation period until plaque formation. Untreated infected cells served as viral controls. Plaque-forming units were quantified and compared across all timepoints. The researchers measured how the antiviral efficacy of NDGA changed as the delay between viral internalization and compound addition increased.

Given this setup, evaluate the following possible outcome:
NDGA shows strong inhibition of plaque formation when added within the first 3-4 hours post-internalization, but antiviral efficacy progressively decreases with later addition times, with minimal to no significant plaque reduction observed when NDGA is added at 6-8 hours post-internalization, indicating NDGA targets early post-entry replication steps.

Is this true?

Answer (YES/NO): NO